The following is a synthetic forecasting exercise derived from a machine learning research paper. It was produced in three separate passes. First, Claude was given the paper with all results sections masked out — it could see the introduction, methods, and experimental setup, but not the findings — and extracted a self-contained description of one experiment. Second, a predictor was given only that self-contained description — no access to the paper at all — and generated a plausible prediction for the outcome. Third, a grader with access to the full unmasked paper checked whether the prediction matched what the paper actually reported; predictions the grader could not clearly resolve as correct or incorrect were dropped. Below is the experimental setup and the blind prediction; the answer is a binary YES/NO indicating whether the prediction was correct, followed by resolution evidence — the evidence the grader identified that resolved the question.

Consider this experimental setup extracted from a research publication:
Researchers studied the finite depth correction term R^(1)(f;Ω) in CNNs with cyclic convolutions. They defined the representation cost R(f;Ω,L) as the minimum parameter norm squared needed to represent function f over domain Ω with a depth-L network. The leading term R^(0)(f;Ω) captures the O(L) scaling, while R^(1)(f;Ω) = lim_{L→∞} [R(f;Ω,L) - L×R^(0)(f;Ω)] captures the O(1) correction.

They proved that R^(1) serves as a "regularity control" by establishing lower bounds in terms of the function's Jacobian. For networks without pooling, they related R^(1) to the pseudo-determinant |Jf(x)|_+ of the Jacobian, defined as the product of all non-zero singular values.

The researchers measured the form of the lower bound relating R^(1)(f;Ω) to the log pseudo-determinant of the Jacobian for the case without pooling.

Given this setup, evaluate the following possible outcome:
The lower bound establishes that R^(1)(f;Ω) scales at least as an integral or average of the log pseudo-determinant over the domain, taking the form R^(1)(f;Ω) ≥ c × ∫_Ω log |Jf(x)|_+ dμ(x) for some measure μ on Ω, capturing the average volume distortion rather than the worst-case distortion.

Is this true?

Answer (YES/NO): NO